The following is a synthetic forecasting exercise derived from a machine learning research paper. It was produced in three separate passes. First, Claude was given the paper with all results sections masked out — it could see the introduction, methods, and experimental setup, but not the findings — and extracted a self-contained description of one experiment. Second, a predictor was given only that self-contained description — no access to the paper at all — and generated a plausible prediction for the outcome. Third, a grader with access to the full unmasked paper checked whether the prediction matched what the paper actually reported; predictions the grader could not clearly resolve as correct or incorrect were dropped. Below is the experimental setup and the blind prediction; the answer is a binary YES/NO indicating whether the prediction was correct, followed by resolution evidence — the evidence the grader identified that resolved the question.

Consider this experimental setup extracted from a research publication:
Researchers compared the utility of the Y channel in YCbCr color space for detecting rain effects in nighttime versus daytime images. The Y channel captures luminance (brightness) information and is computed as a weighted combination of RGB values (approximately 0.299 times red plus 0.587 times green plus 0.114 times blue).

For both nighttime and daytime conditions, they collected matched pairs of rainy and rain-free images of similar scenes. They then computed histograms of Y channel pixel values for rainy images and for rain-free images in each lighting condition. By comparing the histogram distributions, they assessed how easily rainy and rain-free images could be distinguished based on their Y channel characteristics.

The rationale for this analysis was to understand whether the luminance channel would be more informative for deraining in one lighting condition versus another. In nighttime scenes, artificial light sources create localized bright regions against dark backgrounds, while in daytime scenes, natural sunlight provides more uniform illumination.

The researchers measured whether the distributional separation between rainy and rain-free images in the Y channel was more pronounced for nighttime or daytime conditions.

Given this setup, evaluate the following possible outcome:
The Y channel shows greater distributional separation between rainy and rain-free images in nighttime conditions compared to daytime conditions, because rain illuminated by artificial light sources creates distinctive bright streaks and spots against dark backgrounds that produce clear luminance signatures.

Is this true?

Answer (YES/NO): YES